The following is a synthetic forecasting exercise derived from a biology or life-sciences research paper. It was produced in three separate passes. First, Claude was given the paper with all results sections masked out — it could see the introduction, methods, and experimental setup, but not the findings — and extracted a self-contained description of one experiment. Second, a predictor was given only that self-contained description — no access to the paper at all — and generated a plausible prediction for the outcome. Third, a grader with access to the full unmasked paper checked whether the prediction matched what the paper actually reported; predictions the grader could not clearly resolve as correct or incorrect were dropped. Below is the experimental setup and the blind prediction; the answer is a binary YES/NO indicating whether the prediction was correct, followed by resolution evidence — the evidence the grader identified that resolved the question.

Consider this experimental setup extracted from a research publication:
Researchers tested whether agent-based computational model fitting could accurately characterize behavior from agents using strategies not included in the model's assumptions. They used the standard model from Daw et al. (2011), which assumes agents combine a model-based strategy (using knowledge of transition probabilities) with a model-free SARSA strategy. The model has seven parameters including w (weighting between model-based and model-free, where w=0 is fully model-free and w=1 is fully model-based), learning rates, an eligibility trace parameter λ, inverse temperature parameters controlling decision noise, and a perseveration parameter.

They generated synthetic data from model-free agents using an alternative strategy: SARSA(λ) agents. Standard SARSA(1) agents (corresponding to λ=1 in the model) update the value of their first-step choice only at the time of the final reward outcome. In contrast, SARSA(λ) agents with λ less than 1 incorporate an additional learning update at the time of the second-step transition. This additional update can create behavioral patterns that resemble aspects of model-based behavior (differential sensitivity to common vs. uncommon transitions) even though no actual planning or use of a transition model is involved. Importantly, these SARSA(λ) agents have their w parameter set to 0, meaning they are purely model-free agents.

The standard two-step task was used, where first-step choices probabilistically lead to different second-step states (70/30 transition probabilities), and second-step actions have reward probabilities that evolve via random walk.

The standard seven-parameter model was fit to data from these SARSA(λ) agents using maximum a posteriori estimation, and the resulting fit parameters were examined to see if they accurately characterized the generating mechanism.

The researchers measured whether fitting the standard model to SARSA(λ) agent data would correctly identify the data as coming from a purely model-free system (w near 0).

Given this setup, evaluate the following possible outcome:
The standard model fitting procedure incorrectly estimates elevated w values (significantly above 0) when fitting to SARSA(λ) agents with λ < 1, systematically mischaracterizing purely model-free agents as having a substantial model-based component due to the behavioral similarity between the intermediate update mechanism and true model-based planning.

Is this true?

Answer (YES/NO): NO